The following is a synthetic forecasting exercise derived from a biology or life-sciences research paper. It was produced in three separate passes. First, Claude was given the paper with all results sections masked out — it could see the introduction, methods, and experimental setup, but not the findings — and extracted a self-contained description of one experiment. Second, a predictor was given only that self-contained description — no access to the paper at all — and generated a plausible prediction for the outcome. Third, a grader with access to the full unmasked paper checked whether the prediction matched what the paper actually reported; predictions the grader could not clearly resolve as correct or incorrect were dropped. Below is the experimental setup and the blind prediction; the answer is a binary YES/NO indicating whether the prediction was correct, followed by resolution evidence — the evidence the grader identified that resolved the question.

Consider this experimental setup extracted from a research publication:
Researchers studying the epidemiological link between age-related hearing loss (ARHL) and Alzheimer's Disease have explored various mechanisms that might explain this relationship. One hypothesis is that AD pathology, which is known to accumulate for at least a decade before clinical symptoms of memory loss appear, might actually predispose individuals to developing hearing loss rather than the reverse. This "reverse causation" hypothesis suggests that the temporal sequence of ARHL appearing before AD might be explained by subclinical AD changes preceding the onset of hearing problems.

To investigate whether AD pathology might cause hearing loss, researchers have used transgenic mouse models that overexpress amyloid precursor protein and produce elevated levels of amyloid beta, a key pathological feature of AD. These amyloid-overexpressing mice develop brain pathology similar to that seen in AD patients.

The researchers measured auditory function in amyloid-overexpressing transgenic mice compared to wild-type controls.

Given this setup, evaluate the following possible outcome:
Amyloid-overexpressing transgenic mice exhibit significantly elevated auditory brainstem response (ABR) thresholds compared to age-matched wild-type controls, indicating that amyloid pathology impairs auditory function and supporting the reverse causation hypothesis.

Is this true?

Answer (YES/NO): YES